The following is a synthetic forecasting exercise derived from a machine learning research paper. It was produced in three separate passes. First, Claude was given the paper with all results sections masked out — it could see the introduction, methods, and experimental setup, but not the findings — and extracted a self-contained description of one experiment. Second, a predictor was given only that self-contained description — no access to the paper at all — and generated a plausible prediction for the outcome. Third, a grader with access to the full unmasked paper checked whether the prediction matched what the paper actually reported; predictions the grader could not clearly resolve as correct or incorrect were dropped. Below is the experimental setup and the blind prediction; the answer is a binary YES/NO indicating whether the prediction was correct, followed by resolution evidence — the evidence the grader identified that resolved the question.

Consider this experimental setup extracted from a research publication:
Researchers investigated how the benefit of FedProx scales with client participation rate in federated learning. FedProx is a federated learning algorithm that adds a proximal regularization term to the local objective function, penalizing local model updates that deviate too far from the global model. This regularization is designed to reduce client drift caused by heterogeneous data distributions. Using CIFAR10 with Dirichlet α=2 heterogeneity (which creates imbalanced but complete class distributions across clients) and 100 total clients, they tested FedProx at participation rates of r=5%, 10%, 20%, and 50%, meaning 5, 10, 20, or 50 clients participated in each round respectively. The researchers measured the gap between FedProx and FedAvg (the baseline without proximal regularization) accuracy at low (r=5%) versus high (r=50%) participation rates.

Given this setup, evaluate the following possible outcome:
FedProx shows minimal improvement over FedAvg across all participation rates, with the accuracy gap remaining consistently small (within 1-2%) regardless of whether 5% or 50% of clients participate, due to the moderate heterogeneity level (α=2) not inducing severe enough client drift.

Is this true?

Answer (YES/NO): NO